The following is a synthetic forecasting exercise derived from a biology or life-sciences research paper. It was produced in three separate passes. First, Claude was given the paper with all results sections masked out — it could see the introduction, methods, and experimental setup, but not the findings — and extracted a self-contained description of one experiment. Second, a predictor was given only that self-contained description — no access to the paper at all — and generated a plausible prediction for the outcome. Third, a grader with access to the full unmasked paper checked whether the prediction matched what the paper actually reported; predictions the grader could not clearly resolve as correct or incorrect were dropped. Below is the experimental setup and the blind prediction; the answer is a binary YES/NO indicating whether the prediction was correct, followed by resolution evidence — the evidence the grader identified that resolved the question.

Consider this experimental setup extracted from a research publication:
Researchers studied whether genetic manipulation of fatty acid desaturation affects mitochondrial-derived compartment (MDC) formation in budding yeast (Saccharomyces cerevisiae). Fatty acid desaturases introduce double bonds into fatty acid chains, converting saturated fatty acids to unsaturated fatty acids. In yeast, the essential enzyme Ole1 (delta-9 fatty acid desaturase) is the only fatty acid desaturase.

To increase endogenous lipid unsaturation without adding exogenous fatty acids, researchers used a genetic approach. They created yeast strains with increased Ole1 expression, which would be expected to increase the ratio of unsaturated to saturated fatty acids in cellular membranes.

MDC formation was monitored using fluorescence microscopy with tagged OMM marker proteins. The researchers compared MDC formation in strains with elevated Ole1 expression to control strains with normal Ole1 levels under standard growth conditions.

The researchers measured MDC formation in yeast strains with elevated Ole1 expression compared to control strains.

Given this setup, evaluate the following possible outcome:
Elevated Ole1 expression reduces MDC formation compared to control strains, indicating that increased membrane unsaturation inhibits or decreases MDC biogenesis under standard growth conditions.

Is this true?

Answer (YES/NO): NO